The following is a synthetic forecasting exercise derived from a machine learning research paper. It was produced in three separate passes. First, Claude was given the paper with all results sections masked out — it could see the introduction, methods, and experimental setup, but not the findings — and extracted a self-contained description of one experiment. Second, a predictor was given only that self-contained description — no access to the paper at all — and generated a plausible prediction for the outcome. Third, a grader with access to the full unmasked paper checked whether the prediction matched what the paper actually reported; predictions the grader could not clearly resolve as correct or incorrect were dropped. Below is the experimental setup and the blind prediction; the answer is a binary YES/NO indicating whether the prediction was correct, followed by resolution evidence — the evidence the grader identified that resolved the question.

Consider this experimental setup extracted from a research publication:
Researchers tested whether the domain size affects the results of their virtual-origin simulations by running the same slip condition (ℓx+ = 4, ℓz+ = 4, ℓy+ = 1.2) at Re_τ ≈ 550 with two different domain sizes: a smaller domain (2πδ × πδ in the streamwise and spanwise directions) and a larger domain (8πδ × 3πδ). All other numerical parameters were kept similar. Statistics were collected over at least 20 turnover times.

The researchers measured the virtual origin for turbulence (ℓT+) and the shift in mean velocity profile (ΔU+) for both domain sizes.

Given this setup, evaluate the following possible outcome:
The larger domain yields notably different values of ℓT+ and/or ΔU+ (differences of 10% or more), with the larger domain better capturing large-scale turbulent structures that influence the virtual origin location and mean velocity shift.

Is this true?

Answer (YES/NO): NO